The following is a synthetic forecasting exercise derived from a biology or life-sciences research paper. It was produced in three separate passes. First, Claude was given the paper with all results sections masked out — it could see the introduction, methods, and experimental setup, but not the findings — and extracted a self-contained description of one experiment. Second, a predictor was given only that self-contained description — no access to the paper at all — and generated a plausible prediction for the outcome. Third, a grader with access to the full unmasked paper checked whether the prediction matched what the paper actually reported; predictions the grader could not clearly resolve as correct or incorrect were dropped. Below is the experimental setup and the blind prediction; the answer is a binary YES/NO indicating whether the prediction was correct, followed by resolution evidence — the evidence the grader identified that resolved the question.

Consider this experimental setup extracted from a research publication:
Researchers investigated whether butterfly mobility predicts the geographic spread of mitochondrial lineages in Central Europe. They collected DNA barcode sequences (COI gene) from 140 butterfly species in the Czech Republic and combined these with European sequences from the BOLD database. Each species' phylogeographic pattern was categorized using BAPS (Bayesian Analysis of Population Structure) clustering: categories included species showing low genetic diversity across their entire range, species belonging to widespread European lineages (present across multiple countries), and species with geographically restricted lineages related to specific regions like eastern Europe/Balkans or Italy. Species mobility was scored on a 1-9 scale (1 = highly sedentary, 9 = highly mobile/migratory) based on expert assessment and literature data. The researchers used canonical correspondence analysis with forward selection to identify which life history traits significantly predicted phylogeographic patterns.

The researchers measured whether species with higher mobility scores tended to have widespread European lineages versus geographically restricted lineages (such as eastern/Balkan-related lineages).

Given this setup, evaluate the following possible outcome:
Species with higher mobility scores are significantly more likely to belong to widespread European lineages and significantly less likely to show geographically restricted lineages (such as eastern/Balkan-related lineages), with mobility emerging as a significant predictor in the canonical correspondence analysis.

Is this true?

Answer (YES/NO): NO